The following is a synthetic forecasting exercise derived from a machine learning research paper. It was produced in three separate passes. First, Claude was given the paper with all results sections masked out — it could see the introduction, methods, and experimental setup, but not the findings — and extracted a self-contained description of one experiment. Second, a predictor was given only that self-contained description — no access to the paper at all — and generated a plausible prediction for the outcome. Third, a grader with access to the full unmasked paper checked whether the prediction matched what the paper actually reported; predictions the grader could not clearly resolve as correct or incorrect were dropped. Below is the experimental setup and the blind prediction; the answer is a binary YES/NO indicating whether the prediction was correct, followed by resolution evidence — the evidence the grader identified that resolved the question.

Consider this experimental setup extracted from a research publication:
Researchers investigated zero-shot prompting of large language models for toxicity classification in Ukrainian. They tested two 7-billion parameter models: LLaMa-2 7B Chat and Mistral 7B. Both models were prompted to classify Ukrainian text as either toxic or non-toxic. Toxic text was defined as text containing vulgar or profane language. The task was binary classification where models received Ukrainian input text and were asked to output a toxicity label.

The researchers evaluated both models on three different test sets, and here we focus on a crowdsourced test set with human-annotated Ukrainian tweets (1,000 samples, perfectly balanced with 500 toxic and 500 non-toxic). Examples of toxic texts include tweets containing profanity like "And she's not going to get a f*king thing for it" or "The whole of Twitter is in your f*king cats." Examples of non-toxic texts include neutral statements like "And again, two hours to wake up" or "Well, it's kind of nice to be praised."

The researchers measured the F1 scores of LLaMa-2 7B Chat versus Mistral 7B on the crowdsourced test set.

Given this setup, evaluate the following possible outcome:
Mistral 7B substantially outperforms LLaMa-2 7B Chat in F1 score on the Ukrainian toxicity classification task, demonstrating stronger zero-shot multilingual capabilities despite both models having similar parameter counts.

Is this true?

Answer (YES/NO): YES